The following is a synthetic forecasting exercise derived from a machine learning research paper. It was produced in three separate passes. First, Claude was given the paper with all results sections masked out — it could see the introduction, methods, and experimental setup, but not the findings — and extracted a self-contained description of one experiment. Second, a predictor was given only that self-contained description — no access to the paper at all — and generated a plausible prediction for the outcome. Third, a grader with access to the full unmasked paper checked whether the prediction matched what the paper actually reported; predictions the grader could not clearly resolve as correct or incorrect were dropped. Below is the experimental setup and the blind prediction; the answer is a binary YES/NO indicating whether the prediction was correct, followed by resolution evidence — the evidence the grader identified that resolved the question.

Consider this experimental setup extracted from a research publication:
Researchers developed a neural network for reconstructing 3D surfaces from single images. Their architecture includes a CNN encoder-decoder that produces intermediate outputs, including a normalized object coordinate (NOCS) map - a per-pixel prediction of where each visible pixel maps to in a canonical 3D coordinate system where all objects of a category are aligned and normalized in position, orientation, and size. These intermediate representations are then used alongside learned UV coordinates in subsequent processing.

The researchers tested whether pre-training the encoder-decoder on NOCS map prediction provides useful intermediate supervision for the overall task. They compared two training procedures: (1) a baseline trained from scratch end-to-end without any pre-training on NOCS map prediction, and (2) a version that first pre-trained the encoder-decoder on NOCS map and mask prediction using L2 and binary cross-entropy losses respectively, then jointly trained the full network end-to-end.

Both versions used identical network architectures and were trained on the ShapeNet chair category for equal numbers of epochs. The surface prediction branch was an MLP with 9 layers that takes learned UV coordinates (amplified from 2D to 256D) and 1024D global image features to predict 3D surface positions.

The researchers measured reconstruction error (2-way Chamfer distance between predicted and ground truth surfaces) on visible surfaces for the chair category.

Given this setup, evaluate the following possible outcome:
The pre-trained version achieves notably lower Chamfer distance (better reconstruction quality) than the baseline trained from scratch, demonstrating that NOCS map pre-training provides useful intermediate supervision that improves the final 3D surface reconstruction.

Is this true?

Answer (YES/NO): YES